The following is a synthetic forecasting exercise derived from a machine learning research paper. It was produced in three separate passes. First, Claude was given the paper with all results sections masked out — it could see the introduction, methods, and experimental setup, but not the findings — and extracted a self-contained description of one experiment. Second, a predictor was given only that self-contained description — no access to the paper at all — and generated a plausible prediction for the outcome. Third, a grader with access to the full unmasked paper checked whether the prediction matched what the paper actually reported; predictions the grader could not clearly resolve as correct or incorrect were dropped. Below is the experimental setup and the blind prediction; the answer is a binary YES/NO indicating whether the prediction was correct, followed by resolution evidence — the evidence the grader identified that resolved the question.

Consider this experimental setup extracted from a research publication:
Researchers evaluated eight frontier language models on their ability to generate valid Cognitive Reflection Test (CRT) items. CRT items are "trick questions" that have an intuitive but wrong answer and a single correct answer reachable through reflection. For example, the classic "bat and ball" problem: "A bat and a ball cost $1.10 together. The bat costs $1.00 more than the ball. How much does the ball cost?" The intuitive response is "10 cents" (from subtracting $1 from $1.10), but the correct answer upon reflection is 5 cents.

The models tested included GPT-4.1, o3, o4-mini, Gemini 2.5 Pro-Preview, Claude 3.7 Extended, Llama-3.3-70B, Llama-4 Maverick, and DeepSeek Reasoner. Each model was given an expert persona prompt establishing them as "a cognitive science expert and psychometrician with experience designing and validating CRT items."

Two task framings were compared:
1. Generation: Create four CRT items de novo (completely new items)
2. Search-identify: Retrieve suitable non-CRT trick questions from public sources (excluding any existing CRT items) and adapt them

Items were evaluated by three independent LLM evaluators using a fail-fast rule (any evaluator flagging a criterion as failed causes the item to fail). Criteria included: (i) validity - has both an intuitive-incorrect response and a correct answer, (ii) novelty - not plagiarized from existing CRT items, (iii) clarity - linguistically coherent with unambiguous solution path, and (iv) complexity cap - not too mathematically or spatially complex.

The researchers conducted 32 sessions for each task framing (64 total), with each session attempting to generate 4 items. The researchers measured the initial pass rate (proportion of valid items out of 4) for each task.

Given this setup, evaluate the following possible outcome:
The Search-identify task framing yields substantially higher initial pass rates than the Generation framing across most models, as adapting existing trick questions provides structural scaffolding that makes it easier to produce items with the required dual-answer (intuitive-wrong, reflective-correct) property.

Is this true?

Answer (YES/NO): YES